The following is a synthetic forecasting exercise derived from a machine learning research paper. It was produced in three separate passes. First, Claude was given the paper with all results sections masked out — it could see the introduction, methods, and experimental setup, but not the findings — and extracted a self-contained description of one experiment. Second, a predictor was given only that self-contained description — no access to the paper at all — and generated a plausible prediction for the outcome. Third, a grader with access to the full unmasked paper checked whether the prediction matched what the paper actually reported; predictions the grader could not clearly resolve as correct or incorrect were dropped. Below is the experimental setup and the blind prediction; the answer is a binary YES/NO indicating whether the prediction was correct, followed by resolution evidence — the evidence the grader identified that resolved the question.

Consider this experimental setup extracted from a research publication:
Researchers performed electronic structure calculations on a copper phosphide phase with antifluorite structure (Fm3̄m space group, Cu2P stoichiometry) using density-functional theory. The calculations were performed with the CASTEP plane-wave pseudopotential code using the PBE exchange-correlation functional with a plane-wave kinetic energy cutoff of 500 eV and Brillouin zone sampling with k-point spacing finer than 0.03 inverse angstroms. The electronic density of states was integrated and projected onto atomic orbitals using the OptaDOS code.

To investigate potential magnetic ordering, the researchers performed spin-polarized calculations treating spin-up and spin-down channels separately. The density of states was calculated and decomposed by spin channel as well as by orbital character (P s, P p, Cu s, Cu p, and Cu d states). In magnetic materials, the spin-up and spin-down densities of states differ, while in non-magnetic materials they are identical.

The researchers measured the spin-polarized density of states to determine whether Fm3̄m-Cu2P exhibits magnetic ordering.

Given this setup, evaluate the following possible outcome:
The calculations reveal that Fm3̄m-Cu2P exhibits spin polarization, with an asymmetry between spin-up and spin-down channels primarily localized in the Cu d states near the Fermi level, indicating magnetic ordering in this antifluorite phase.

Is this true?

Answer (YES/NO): NO